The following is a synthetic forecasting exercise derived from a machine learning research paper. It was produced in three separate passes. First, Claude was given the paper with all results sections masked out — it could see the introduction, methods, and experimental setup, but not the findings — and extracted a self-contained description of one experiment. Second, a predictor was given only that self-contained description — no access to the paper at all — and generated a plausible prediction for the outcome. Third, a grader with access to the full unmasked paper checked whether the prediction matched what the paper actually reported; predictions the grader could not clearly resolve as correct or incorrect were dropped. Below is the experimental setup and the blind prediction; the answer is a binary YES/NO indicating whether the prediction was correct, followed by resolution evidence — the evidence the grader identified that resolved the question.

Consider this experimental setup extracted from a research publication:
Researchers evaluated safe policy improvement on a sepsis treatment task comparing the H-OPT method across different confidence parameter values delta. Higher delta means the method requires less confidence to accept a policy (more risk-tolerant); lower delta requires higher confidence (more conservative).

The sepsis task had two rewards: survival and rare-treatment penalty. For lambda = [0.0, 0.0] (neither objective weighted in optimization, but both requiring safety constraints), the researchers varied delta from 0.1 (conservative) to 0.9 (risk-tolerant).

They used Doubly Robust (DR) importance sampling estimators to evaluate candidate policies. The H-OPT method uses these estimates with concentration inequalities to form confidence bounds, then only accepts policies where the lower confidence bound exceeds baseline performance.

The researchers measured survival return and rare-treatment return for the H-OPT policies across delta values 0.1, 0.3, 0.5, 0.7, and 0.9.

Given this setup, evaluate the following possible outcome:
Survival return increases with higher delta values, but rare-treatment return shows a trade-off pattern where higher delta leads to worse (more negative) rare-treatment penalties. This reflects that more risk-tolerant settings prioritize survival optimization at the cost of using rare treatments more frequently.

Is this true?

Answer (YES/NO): NO